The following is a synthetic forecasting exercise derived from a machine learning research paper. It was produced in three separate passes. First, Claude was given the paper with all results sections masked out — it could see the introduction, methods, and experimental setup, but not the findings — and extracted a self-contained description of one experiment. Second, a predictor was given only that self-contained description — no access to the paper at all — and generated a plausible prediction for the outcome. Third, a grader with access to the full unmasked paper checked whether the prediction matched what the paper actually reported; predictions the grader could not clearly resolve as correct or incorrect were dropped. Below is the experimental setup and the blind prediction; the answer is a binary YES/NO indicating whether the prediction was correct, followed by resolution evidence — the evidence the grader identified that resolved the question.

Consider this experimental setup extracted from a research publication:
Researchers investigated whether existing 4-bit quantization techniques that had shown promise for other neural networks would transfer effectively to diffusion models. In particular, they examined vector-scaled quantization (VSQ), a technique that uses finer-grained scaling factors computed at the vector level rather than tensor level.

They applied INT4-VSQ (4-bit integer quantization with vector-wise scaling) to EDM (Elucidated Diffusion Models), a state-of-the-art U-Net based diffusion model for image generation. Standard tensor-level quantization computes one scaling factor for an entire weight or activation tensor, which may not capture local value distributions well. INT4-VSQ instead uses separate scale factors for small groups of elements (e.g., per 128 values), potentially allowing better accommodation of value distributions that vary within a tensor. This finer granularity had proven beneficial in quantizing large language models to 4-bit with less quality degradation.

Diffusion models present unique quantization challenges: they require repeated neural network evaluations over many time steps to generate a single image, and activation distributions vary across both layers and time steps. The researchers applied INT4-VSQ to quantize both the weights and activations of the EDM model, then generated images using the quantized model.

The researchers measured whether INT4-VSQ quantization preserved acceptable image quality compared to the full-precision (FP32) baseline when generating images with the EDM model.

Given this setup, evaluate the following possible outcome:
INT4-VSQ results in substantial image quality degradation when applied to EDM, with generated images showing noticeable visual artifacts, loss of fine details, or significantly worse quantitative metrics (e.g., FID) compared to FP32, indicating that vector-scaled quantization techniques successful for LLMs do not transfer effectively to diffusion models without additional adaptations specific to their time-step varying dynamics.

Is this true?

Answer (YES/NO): YES